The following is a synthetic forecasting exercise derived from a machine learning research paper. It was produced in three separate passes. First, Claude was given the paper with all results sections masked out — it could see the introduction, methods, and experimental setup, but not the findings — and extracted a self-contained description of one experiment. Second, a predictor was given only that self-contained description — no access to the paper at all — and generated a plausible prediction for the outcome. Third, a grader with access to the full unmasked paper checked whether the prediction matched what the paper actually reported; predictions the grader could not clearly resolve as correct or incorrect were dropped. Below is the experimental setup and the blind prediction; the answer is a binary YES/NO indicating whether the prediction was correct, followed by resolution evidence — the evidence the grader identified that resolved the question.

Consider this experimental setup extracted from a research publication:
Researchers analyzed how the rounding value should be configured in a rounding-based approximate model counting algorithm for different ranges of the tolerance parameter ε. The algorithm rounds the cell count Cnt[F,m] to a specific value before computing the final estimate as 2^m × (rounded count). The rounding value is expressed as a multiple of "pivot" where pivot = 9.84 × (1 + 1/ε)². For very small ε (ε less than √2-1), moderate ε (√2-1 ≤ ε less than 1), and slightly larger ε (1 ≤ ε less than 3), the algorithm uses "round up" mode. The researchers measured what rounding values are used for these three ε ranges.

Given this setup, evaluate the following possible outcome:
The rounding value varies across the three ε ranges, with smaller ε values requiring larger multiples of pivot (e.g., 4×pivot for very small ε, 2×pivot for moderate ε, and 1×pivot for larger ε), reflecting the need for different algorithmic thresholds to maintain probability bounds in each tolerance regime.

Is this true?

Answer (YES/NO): NO